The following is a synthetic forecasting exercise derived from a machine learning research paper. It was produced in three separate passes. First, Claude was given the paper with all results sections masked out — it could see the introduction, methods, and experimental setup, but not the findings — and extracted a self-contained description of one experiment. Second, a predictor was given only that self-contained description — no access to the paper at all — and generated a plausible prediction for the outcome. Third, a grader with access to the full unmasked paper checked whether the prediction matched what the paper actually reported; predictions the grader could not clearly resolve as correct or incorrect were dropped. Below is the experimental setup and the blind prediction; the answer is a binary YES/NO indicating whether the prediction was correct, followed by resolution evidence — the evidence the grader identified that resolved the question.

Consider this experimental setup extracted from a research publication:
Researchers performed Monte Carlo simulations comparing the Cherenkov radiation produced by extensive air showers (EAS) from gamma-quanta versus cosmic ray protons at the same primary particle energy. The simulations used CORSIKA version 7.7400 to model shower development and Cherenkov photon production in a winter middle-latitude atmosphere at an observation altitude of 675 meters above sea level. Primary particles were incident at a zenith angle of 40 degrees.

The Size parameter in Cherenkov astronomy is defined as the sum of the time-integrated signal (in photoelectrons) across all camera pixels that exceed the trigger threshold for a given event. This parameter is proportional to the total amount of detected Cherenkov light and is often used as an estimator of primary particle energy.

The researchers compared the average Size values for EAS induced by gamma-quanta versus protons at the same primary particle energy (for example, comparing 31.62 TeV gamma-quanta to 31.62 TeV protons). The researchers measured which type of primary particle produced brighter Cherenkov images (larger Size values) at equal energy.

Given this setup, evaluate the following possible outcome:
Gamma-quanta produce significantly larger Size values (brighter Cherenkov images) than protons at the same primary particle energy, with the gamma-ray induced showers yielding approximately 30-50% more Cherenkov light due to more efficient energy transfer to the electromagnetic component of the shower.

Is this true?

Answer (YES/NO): NO